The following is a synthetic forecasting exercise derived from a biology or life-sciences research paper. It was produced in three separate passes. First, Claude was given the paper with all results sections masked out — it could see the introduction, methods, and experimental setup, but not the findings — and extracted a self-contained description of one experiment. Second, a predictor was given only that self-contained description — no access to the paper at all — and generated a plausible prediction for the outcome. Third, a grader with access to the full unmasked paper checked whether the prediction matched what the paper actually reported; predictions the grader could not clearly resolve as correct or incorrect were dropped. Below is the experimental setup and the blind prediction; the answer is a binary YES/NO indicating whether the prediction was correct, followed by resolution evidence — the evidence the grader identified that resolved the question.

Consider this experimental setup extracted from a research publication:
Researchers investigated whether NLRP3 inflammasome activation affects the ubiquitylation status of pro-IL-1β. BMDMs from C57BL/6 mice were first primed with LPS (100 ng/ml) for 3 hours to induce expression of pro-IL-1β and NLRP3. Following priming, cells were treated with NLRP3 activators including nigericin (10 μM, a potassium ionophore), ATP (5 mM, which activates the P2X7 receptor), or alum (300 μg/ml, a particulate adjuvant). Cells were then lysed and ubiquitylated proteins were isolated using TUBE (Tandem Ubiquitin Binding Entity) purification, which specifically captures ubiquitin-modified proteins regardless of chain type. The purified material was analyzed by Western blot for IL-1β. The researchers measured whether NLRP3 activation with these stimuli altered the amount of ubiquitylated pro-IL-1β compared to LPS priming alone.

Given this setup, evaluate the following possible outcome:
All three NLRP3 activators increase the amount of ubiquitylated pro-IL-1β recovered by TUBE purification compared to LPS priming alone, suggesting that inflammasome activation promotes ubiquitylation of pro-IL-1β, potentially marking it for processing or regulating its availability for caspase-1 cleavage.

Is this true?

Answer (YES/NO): NO